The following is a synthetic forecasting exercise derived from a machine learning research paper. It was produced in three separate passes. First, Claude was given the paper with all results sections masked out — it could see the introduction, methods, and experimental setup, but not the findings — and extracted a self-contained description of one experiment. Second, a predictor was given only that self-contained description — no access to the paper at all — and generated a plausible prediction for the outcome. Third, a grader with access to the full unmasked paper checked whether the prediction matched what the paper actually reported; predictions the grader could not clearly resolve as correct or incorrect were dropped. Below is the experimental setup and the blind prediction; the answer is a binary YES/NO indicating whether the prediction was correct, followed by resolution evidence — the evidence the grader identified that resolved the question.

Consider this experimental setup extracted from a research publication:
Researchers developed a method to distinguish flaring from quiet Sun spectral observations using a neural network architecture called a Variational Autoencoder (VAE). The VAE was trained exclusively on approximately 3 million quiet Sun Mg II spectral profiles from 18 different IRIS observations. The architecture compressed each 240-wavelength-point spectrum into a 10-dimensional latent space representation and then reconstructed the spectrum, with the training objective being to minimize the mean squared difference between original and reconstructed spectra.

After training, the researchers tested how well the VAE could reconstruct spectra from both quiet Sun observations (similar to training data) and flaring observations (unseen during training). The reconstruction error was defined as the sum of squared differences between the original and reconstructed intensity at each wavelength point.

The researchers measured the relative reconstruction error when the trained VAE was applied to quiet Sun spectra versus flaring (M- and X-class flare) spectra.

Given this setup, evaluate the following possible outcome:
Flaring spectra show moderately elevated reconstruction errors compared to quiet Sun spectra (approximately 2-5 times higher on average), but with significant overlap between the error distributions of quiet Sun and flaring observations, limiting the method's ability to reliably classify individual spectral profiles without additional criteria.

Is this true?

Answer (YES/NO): NO